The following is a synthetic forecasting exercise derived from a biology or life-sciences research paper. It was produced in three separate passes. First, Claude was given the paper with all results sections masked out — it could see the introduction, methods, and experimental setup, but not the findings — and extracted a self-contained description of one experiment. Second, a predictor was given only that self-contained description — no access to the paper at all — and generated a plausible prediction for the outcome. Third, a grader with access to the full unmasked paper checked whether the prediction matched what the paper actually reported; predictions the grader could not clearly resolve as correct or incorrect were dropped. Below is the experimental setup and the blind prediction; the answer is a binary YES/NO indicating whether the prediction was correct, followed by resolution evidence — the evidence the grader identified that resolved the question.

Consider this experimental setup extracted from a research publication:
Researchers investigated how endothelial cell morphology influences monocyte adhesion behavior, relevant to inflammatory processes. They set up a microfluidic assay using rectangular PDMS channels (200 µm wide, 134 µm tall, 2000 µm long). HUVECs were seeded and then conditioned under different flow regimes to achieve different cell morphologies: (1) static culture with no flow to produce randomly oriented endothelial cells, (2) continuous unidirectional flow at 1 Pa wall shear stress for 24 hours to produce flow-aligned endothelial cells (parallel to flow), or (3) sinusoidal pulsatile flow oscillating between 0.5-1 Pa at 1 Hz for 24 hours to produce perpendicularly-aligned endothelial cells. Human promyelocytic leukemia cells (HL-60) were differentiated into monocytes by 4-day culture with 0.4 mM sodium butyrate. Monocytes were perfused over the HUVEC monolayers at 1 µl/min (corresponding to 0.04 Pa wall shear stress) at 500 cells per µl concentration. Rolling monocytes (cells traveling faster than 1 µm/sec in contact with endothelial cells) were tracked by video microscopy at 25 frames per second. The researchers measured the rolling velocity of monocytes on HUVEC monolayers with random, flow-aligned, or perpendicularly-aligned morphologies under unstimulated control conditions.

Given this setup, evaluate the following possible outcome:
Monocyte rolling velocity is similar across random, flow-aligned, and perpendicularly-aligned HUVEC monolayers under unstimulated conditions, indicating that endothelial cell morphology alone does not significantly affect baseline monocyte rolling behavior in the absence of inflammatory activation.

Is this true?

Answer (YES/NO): NO